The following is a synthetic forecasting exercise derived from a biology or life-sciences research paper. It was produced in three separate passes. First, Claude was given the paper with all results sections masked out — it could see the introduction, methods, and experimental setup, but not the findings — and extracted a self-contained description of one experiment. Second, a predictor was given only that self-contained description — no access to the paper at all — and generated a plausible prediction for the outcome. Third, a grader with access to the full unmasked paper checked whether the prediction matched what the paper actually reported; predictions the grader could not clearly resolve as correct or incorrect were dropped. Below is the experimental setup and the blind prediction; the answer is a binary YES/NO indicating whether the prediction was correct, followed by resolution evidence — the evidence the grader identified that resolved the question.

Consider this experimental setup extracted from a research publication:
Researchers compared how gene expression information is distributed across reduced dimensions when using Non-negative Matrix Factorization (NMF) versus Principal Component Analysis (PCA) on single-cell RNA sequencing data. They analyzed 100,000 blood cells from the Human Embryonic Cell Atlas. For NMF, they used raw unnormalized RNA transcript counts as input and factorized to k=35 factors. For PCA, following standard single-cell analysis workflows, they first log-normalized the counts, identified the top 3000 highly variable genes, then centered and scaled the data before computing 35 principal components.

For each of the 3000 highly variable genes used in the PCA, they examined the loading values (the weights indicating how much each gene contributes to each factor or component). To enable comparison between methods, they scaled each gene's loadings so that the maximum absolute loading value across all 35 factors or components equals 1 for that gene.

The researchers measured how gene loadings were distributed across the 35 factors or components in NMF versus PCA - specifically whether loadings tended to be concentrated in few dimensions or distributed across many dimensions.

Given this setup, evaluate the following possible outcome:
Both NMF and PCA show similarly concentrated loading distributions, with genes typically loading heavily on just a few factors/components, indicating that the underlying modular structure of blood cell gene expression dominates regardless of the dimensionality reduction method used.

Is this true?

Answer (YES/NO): NO